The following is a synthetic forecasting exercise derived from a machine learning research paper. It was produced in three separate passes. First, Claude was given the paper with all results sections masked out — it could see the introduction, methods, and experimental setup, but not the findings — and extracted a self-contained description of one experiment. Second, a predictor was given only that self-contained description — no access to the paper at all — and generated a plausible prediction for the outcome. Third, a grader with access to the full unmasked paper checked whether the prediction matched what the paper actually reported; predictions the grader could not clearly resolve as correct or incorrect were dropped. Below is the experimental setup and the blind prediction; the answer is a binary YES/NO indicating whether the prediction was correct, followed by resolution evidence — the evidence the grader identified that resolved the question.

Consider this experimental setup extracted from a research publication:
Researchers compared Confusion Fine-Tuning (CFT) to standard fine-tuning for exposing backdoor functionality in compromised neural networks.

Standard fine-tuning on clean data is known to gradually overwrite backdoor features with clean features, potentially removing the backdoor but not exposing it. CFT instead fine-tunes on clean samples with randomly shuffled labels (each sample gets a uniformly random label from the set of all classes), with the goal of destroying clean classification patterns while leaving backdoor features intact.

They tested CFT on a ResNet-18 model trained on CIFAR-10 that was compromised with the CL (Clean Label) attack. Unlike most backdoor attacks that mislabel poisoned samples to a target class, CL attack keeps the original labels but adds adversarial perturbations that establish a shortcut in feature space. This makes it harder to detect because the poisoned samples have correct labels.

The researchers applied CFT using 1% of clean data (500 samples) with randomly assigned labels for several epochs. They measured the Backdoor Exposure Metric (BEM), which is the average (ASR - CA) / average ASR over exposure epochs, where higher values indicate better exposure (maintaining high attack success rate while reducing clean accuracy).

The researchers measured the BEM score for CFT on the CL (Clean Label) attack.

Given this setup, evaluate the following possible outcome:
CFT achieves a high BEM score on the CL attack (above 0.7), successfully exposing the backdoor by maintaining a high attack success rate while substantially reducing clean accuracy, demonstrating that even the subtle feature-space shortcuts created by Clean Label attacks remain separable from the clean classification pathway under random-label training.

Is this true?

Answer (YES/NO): YES